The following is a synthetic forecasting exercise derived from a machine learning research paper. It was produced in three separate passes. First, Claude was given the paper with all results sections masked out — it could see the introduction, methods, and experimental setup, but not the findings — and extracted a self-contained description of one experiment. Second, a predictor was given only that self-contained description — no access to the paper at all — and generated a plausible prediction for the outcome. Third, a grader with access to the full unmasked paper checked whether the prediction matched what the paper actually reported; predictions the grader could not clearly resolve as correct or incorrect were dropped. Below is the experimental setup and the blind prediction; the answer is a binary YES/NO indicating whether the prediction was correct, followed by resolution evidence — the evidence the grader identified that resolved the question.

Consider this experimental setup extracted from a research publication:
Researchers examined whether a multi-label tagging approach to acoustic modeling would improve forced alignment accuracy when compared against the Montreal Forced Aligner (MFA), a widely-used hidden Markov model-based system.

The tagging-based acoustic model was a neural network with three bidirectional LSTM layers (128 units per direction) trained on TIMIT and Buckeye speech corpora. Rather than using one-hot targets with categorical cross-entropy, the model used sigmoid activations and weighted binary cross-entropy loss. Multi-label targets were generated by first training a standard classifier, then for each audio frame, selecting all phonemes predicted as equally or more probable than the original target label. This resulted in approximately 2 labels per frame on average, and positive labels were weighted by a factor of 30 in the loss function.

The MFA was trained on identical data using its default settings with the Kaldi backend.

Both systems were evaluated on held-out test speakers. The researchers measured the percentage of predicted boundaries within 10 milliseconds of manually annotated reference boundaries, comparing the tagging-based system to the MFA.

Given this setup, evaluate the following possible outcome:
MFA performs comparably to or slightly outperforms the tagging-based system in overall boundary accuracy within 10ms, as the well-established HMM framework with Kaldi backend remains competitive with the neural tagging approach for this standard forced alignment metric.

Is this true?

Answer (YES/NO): NO